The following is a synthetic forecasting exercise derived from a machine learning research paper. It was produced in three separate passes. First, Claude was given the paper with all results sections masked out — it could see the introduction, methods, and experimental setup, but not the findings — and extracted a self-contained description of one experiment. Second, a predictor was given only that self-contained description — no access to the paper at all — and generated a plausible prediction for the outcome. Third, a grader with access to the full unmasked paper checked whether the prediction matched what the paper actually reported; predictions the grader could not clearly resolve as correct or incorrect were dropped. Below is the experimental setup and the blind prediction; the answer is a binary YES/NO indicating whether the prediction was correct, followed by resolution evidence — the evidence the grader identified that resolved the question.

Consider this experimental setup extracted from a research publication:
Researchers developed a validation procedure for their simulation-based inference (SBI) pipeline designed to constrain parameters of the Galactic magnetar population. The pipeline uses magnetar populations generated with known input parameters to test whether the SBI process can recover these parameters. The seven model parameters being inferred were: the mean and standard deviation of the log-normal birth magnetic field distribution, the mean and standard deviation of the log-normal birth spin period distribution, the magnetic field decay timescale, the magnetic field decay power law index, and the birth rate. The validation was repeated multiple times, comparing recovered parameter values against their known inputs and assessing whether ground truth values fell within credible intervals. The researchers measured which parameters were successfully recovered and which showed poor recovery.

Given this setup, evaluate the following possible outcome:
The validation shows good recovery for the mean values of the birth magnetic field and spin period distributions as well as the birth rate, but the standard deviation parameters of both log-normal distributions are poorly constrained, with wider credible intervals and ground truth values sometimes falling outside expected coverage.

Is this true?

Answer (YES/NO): NO